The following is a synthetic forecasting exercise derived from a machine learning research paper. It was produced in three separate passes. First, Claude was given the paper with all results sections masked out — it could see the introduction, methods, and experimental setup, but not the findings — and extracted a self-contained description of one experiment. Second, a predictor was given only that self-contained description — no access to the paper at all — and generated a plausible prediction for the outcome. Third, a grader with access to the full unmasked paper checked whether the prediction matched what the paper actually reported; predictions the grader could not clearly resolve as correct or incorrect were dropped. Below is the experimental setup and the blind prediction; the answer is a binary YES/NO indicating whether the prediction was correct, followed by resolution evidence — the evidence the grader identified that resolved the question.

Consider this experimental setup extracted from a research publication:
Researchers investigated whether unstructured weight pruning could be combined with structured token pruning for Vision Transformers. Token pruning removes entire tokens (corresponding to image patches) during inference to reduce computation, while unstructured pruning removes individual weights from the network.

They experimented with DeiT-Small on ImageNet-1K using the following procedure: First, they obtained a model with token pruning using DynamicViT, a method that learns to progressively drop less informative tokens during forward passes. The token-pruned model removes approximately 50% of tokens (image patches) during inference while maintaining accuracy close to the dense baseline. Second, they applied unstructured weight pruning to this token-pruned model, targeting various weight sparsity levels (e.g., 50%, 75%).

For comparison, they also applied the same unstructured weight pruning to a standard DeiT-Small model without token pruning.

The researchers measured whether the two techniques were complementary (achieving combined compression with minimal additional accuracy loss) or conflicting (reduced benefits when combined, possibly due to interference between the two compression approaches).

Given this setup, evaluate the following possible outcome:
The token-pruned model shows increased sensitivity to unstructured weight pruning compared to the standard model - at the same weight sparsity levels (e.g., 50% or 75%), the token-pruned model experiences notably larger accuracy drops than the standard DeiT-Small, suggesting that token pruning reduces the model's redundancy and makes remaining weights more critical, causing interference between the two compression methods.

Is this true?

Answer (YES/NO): NO